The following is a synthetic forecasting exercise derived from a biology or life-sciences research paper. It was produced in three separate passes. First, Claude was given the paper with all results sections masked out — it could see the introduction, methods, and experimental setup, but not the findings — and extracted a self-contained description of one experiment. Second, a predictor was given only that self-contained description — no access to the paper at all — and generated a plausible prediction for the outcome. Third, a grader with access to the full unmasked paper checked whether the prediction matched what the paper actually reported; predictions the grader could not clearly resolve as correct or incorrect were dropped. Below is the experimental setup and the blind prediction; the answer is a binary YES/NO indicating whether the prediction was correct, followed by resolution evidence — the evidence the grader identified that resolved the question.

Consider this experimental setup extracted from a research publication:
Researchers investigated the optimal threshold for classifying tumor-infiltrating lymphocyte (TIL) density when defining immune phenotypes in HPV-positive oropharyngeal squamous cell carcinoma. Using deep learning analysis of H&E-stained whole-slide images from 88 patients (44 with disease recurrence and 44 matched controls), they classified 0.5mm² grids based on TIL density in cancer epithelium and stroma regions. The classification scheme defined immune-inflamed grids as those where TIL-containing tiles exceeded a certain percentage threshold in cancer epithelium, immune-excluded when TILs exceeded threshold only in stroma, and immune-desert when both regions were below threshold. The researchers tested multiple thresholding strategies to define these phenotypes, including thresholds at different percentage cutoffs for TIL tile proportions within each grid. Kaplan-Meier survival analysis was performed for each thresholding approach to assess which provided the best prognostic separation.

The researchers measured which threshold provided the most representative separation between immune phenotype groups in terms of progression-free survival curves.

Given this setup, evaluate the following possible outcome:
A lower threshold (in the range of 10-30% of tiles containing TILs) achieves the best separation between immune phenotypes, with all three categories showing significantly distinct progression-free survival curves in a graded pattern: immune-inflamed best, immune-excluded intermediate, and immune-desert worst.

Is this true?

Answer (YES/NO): NO